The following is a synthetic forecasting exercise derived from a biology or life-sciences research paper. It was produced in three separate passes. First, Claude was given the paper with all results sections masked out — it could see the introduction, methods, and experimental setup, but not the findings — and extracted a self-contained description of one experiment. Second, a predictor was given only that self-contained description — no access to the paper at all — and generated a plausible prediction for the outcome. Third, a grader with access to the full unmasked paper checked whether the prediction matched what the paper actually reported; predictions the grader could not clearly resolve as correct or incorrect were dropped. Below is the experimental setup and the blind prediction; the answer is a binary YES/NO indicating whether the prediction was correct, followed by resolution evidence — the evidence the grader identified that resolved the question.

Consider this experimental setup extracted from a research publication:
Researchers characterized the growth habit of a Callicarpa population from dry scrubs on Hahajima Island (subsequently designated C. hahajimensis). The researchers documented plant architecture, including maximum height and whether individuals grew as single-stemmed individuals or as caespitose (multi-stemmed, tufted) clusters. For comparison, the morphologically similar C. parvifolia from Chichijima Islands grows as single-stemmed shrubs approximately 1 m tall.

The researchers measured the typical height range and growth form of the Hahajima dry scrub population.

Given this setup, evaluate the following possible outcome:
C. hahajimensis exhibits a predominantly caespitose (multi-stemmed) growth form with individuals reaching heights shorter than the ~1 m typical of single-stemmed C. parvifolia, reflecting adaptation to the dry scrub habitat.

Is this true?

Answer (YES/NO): NO